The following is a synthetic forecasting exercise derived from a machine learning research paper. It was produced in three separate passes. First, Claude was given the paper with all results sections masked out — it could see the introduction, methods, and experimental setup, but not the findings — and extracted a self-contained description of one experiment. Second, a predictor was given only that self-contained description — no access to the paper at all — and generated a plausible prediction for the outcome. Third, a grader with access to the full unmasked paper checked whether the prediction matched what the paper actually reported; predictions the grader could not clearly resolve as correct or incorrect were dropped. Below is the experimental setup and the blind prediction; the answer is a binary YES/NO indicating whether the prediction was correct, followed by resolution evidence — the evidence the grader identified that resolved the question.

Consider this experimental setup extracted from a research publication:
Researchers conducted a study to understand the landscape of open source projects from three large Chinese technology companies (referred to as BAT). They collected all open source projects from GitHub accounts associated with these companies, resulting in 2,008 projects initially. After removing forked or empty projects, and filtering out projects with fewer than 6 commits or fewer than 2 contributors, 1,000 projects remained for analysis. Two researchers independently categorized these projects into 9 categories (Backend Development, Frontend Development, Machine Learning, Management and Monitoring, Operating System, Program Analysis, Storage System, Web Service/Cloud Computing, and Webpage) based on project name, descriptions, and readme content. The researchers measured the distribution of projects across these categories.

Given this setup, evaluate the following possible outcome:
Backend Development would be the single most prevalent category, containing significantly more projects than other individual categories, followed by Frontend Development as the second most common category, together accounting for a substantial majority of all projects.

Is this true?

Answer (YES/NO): NO